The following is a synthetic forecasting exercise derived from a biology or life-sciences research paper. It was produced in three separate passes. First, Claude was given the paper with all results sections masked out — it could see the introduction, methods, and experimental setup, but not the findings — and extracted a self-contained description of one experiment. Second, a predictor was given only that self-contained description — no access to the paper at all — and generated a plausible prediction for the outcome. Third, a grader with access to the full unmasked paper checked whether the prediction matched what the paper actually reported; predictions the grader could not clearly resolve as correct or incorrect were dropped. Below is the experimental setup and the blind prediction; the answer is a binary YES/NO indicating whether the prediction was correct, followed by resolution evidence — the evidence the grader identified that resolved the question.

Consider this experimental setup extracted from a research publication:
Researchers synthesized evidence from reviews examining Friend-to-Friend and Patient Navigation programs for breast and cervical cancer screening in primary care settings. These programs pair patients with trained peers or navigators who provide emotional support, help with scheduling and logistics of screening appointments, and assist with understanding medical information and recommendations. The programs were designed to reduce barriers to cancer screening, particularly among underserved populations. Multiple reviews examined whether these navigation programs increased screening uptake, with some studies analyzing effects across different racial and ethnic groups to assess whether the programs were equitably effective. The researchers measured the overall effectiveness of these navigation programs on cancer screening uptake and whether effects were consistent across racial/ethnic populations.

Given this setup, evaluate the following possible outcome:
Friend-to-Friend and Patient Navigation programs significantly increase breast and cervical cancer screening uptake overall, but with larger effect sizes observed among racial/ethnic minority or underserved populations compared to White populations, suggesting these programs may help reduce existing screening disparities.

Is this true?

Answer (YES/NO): NO